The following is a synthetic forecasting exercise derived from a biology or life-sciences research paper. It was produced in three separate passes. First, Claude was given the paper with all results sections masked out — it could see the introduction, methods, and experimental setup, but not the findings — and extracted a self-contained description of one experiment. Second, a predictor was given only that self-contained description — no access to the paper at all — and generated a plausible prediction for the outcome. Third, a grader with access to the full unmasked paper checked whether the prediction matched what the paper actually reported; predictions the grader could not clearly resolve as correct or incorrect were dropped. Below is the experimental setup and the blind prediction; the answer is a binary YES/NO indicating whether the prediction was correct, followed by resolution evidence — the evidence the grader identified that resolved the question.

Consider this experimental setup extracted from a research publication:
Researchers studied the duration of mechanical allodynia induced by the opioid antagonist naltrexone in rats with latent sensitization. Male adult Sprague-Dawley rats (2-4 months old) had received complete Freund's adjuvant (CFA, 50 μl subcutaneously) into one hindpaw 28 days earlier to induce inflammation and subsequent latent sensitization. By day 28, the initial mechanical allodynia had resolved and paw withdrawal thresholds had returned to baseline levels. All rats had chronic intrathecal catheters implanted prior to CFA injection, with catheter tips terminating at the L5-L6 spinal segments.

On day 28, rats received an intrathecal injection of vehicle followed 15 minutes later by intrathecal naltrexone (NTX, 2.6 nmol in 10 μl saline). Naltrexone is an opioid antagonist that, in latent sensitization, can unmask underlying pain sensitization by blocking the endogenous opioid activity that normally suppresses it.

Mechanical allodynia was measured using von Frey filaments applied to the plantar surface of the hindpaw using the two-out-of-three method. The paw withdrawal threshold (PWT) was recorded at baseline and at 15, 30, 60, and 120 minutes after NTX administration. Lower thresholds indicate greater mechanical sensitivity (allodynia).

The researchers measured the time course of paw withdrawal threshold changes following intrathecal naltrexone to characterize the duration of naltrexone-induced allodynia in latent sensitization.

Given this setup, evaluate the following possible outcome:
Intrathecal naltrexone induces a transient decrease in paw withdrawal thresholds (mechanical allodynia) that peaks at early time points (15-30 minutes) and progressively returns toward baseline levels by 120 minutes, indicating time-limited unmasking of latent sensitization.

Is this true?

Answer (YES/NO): NO